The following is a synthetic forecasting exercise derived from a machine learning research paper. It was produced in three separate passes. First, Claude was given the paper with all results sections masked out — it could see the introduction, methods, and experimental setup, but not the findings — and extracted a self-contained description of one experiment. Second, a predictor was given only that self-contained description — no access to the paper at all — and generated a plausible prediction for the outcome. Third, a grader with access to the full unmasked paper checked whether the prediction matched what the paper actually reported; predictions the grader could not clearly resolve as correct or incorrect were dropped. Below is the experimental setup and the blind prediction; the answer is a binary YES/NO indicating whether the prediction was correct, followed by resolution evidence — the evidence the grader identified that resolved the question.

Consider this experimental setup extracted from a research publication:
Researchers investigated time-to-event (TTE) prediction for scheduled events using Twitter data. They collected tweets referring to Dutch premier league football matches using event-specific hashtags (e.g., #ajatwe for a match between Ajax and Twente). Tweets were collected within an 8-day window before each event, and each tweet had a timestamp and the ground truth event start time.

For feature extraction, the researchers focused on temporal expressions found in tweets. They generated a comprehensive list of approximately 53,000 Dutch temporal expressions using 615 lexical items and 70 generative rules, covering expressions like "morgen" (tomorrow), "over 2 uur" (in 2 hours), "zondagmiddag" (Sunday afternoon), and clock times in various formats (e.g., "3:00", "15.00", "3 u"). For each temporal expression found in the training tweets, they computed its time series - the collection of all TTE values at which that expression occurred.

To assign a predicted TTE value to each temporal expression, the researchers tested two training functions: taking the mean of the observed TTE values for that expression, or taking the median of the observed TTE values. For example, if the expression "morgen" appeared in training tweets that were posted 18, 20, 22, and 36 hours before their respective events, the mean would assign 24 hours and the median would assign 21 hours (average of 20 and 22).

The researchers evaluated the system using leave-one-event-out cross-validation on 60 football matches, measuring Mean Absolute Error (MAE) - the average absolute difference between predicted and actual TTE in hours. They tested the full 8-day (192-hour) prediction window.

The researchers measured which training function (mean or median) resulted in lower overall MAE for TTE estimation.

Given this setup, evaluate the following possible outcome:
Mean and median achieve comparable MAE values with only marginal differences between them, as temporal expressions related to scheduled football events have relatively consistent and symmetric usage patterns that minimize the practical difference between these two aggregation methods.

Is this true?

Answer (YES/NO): NO